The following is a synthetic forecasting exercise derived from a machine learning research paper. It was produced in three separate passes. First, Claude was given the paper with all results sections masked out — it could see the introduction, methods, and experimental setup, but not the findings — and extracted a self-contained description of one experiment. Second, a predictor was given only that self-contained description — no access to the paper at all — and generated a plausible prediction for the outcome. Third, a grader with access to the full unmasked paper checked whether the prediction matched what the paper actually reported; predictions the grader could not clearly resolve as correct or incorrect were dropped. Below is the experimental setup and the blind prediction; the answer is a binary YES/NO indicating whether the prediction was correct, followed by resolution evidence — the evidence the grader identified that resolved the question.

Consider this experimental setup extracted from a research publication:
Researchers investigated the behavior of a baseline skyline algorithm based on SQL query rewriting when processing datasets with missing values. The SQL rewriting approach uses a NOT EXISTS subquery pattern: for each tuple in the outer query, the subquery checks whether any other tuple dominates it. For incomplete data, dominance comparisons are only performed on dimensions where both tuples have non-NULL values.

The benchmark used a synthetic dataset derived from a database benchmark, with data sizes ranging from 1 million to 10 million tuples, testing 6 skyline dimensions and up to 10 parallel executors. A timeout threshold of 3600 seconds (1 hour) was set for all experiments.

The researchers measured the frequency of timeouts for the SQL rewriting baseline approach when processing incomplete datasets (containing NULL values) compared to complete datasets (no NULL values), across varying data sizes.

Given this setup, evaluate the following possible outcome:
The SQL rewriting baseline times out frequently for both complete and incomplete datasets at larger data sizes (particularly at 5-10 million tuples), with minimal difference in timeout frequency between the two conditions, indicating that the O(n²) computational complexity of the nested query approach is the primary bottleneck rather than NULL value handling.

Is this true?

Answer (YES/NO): NO